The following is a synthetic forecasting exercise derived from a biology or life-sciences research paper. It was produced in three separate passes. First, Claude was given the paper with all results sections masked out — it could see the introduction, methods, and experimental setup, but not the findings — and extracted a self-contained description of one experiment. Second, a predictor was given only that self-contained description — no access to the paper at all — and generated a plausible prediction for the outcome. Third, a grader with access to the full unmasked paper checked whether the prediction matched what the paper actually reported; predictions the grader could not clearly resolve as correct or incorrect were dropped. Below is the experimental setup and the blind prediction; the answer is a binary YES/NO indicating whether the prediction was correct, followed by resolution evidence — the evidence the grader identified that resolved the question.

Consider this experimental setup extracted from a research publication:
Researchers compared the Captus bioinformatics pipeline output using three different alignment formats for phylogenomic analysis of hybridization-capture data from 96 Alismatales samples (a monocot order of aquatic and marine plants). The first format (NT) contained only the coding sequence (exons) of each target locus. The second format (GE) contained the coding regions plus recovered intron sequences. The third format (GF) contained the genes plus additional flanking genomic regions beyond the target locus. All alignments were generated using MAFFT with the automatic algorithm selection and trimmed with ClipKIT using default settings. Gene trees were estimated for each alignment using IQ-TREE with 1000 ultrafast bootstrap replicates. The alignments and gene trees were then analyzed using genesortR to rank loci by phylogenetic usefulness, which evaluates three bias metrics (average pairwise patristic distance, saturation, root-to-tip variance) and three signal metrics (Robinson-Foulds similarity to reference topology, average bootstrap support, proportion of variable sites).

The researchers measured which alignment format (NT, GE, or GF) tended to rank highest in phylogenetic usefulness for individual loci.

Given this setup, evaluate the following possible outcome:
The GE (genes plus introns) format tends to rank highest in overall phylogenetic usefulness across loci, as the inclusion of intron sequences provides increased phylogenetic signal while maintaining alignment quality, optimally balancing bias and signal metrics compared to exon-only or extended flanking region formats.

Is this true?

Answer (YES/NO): NO